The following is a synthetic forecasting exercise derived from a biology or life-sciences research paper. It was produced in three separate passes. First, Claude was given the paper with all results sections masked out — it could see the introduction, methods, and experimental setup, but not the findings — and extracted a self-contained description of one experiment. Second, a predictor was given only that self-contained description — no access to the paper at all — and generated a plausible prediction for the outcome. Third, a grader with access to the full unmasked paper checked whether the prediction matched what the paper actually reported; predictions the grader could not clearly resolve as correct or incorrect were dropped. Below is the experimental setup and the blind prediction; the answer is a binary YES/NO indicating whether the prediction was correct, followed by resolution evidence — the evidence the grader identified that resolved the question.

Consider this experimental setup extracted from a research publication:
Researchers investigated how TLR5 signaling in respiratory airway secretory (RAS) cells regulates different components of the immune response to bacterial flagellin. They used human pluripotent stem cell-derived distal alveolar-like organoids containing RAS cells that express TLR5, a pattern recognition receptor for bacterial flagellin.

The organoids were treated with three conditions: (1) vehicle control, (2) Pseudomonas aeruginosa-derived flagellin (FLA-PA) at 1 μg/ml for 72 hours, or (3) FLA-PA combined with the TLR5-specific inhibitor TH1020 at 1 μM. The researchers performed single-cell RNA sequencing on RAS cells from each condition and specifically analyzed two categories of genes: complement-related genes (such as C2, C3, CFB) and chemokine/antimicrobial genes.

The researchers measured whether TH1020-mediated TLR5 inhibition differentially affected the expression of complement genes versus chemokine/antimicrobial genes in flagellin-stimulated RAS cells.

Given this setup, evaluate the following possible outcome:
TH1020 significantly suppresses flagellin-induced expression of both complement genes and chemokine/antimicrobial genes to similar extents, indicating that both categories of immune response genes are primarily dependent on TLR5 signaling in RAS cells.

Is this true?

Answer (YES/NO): NO